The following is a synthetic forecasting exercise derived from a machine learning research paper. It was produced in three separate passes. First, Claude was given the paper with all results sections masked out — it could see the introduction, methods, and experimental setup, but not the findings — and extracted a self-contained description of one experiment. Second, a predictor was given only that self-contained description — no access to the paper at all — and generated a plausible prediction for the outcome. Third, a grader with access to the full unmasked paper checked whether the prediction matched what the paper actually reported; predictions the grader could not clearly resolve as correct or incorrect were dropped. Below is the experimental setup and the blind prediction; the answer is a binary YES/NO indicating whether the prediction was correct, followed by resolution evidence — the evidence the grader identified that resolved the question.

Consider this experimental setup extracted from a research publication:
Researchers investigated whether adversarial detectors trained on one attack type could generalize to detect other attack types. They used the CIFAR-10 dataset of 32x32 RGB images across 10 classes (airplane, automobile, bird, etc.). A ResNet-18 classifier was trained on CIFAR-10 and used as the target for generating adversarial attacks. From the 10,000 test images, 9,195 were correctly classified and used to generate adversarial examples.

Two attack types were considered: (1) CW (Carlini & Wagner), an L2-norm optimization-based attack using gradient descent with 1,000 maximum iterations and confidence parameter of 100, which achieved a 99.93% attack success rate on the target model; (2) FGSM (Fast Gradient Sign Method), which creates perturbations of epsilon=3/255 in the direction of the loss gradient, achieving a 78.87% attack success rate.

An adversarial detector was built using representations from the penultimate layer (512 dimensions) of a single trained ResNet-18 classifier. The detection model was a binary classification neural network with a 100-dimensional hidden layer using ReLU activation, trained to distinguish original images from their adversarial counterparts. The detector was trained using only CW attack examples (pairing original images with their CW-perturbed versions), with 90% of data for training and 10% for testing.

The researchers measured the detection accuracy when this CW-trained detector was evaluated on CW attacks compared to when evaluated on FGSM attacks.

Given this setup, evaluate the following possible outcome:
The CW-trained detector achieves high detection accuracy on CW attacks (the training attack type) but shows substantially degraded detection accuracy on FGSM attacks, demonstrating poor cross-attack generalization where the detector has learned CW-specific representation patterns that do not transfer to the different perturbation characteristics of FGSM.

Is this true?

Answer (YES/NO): YES